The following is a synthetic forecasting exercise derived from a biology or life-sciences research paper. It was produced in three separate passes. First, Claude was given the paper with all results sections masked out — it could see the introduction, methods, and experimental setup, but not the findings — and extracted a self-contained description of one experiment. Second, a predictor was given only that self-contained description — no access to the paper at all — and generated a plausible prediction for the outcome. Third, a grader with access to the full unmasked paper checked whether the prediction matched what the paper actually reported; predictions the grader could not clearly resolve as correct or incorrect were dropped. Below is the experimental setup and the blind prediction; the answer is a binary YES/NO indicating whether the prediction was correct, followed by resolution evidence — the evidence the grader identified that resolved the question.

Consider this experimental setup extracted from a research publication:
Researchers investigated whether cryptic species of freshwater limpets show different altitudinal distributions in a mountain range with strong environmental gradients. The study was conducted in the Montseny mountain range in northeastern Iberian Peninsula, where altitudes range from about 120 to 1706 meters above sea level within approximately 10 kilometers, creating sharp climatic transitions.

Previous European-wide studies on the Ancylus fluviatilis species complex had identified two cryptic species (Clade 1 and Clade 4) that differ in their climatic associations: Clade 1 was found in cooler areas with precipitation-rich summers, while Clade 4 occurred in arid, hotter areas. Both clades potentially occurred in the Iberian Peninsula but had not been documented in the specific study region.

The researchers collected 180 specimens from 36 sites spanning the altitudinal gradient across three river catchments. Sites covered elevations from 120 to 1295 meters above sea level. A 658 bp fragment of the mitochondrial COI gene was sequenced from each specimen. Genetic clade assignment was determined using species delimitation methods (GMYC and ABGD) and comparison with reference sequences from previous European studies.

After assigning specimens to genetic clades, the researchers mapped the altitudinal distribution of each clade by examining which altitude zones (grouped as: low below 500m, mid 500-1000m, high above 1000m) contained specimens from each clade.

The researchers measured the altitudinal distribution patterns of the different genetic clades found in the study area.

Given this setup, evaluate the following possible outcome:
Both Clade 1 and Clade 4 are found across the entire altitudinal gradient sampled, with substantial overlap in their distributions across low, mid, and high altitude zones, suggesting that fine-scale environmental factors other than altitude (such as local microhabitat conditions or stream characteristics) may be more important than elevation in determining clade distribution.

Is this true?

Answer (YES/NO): NO